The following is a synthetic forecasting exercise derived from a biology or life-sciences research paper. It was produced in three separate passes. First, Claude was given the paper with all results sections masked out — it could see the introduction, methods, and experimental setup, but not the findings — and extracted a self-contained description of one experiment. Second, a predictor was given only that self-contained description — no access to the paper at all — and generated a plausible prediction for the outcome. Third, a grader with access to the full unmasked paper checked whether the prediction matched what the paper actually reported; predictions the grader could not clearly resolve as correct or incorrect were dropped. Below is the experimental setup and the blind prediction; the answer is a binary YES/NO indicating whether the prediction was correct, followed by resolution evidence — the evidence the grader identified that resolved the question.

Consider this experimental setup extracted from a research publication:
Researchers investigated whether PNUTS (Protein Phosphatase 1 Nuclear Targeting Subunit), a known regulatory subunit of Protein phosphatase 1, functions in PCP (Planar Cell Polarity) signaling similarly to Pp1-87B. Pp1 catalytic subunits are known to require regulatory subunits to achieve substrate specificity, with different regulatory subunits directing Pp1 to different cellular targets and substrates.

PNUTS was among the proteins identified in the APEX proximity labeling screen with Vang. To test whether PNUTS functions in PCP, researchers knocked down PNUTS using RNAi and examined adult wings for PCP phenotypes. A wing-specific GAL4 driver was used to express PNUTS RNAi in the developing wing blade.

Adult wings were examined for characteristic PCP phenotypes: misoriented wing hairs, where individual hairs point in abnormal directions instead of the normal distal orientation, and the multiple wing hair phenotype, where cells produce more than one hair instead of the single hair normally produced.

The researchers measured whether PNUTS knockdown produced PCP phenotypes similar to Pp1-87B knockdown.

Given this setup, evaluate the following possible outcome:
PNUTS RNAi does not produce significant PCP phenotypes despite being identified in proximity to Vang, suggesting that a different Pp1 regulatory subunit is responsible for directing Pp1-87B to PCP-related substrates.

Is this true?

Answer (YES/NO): NO